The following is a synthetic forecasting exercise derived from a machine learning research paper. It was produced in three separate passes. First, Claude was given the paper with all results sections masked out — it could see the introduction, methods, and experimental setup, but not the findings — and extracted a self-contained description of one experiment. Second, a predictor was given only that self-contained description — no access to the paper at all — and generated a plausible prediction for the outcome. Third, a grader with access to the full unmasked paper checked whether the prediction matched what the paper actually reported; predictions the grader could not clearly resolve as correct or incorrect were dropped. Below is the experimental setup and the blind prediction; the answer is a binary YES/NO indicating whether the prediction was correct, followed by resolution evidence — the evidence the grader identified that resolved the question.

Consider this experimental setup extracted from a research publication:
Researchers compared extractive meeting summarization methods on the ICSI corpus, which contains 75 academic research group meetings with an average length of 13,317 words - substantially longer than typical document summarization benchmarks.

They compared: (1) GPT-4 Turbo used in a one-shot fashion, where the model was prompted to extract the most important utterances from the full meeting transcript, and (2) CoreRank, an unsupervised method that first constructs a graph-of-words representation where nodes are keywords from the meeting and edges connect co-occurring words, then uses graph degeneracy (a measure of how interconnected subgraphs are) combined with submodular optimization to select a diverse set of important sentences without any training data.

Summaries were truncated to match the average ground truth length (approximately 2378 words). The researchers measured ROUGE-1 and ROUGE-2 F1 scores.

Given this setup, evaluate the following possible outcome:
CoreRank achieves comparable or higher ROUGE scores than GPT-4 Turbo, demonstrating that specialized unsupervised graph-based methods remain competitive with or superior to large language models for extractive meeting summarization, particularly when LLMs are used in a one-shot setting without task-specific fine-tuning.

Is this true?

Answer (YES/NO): NO